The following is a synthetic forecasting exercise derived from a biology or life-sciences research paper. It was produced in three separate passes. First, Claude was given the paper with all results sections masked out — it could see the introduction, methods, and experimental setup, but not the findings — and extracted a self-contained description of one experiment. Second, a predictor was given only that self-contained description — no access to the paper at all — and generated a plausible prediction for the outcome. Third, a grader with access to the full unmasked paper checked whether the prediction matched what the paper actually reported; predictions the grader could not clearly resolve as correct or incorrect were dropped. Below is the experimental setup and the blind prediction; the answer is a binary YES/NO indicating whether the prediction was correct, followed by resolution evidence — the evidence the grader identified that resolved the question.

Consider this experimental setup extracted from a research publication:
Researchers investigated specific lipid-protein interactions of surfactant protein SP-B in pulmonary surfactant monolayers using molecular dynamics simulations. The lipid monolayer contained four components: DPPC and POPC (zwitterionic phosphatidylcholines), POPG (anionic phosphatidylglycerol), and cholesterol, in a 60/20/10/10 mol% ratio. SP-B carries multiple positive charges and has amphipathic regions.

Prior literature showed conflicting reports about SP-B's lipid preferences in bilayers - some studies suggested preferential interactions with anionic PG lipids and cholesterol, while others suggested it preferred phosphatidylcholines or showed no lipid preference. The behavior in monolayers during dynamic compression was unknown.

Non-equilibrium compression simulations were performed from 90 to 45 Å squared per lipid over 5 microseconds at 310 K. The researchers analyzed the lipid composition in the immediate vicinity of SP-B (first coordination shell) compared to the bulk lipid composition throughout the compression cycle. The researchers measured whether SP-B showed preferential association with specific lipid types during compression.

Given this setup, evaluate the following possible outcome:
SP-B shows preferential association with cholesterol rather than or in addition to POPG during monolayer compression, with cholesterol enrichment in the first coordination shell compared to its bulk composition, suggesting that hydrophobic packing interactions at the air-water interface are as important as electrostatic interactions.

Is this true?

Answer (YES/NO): NO